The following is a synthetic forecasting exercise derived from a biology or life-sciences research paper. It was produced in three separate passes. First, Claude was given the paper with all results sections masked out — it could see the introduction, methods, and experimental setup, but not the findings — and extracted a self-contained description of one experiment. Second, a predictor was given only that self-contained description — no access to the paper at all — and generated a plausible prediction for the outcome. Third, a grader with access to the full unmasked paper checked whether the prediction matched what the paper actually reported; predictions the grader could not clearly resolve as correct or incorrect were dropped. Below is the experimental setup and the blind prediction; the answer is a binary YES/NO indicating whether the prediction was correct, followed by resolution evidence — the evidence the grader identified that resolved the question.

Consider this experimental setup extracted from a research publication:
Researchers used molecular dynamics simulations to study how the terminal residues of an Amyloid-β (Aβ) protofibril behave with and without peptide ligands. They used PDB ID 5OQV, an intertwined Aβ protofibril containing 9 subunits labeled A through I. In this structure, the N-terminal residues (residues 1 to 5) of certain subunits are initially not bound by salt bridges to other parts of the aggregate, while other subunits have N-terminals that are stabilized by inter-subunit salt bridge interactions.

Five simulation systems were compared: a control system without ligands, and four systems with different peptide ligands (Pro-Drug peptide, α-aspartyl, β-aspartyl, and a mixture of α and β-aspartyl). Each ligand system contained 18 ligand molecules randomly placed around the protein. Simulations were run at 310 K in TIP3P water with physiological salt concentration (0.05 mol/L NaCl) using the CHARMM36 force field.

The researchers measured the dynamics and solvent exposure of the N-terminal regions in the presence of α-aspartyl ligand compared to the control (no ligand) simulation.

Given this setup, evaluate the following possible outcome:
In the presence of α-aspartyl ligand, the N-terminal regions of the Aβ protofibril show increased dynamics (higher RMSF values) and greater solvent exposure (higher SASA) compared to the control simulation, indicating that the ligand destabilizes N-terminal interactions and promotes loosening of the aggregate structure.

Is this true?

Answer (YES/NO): YES